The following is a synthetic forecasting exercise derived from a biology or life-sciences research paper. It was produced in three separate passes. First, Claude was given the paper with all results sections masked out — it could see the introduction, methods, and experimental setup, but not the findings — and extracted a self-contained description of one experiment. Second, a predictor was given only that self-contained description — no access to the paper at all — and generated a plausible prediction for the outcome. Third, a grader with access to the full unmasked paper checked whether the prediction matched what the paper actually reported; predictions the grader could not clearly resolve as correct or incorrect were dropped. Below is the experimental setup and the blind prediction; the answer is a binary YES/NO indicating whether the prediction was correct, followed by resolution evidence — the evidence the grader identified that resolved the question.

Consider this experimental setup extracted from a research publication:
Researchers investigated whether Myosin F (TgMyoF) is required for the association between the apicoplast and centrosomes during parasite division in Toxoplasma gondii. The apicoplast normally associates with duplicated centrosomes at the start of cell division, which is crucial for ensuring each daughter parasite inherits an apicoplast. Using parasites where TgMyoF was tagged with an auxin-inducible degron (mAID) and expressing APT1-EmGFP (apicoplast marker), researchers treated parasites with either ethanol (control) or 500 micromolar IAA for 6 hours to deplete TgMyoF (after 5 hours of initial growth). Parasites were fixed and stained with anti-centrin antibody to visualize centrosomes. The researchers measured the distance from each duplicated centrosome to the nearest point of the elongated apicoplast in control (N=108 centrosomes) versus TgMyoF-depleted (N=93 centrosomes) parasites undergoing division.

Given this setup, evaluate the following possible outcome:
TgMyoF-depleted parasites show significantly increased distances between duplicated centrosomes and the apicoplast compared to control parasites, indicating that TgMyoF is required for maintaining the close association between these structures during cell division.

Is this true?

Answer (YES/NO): YES